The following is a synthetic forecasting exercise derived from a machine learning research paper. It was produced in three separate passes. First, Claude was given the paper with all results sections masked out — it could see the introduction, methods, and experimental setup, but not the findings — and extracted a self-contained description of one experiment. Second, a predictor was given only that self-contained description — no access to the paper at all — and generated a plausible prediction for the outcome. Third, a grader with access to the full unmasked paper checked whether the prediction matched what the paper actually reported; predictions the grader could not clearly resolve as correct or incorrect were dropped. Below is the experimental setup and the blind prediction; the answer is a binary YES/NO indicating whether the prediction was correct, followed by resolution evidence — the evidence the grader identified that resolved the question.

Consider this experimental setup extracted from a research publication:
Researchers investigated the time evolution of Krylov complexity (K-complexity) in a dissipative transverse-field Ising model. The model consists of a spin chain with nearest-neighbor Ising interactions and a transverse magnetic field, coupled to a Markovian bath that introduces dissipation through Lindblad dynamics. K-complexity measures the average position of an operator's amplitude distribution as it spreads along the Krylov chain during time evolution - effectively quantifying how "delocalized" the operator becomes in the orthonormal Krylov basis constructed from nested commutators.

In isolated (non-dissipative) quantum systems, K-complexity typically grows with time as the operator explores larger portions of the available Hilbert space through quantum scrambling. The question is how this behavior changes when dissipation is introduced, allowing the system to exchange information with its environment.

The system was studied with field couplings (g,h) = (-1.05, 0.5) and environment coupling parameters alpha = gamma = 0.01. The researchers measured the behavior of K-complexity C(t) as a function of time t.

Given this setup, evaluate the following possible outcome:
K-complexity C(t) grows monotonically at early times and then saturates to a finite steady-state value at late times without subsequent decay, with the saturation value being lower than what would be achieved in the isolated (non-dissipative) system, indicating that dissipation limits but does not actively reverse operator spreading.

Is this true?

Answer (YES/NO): NO